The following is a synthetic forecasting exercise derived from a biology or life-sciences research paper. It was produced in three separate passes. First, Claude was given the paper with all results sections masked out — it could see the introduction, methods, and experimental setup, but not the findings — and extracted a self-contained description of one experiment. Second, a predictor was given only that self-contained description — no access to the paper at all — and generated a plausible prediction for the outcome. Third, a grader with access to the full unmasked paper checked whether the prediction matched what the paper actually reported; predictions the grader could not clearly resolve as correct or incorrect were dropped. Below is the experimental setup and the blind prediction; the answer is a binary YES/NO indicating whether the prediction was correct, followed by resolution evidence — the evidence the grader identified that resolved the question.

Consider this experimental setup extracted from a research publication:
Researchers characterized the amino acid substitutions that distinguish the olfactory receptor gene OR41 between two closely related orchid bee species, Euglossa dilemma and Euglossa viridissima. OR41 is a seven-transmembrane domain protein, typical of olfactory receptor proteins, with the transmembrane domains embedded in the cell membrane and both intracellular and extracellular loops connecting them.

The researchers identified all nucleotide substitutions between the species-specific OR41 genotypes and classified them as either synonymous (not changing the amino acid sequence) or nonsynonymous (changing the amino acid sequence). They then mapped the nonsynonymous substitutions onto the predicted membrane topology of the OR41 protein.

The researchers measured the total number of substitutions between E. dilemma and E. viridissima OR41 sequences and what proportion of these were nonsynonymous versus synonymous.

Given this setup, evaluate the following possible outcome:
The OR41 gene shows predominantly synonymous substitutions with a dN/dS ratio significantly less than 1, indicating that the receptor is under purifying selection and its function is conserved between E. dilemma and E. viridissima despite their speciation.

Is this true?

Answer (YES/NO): NO